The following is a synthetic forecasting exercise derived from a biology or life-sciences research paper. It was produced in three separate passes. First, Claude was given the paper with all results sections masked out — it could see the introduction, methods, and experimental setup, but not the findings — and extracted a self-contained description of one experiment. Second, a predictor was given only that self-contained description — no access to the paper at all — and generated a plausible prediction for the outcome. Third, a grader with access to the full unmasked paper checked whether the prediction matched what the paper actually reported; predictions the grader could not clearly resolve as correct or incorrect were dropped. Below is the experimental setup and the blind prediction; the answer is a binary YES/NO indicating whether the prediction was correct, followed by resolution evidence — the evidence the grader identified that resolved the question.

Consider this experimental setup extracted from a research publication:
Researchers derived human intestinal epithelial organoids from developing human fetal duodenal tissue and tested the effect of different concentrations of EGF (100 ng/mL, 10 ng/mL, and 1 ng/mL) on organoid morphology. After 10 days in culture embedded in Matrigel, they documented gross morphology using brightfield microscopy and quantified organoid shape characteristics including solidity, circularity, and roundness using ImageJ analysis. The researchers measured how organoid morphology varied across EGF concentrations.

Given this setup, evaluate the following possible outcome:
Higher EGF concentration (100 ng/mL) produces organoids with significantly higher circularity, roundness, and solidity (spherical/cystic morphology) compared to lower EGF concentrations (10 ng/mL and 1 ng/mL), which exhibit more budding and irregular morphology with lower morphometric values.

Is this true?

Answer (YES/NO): NO